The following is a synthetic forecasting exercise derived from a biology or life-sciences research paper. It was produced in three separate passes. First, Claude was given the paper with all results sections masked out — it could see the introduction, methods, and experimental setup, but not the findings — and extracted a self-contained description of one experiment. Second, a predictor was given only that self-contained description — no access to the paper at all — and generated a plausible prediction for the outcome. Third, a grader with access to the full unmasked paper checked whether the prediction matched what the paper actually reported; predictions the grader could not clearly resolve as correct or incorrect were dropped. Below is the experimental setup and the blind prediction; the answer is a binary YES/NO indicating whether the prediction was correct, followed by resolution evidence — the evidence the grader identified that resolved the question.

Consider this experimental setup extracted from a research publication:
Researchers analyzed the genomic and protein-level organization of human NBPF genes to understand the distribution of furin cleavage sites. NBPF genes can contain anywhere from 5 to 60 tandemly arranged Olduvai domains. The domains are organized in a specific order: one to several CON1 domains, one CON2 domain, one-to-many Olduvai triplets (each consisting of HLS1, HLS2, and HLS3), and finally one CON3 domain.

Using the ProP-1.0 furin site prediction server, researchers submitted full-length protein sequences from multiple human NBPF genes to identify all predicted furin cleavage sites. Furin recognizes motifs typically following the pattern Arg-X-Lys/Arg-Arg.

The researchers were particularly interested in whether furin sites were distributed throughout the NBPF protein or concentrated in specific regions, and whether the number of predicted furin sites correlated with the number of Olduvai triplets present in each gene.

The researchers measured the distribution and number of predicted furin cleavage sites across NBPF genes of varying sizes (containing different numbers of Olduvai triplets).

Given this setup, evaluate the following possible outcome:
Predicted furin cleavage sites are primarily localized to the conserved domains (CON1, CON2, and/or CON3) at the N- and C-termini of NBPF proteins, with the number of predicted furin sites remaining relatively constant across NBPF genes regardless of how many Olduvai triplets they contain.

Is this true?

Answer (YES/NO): NO